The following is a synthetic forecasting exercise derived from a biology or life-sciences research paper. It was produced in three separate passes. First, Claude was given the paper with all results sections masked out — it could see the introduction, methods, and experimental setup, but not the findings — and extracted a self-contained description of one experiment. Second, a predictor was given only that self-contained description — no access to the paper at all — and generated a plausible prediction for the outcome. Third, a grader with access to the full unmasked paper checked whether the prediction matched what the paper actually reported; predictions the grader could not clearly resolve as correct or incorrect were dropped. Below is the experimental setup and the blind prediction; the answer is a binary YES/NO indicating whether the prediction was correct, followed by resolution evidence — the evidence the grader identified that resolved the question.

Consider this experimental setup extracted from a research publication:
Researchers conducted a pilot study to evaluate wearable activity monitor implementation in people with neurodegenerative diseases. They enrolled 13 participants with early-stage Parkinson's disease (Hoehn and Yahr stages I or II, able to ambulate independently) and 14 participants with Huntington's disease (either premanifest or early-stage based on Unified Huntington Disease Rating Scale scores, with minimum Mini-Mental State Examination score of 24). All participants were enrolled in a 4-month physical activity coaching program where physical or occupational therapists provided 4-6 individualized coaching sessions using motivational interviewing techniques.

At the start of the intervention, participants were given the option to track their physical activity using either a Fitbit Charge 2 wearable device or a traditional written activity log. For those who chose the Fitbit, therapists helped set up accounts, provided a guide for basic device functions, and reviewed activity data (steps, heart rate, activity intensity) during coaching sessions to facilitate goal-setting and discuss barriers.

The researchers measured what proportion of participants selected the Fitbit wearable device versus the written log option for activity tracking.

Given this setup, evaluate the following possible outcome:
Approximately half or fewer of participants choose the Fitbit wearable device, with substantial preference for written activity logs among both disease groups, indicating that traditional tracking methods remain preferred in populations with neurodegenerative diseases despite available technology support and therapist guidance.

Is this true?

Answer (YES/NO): NO